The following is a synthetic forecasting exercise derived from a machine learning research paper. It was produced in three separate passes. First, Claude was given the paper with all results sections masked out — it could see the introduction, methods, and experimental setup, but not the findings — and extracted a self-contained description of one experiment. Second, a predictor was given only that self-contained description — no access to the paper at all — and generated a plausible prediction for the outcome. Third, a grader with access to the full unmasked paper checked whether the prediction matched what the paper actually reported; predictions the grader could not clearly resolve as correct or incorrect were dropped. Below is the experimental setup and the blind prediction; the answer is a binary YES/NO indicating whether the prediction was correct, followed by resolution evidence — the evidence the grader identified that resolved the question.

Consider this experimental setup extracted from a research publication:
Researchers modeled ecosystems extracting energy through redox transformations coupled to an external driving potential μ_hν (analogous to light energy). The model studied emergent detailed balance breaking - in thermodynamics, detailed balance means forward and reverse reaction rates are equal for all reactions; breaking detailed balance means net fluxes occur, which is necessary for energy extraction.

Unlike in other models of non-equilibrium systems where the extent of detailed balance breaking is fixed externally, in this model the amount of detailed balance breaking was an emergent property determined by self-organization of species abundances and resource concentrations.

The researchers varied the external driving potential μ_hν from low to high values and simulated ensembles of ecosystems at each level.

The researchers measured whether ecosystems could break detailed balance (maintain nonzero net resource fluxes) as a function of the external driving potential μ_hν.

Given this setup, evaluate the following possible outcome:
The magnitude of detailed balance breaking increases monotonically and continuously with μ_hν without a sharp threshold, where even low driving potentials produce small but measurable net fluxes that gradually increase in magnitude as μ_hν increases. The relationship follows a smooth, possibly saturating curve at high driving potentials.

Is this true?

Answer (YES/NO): NO